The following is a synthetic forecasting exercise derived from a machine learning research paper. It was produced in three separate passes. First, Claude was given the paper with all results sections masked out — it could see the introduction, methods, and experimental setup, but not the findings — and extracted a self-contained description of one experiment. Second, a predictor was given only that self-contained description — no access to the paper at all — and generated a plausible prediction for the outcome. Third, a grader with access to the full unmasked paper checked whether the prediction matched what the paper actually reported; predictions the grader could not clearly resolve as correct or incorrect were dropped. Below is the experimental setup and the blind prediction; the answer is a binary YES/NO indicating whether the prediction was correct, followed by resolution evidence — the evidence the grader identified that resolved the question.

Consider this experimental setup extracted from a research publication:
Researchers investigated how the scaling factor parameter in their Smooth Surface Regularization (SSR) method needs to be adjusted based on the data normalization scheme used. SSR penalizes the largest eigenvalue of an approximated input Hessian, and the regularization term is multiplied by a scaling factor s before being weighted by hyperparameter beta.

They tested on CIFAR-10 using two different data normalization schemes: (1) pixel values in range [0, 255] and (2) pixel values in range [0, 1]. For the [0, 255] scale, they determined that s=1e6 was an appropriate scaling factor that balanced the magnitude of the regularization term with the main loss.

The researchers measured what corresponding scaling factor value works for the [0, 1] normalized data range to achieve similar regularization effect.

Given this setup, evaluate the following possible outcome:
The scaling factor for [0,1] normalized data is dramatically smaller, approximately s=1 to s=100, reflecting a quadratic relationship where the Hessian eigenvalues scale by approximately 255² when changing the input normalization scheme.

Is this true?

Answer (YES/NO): NO